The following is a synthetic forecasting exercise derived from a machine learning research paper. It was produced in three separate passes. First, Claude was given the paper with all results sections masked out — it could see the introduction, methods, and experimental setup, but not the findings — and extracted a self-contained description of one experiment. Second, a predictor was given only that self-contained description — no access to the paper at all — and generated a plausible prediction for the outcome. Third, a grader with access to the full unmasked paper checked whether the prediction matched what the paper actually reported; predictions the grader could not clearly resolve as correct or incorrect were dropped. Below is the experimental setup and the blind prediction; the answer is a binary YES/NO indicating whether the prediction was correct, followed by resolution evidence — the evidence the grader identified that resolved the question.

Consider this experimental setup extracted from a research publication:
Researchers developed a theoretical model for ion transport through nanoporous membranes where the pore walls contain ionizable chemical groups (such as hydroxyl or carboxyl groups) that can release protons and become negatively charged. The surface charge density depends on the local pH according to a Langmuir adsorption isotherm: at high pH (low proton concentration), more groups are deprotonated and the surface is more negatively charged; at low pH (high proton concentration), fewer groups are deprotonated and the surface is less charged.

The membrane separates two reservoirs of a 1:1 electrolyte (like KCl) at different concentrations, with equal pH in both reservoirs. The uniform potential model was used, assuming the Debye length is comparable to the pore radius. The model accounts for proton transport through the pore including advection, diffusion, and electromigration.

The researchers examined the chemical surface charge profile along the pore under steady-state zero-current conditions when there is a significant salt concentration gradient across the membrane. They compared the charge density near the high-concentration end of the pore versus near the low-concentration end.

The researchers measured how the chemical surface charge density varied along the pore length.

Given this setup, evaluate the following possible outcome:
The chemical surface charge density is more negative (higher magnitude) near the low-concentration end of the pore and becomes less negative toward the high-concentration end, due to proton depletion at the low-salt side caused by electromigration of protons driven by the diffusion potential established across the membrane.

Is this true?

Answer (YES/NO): NO